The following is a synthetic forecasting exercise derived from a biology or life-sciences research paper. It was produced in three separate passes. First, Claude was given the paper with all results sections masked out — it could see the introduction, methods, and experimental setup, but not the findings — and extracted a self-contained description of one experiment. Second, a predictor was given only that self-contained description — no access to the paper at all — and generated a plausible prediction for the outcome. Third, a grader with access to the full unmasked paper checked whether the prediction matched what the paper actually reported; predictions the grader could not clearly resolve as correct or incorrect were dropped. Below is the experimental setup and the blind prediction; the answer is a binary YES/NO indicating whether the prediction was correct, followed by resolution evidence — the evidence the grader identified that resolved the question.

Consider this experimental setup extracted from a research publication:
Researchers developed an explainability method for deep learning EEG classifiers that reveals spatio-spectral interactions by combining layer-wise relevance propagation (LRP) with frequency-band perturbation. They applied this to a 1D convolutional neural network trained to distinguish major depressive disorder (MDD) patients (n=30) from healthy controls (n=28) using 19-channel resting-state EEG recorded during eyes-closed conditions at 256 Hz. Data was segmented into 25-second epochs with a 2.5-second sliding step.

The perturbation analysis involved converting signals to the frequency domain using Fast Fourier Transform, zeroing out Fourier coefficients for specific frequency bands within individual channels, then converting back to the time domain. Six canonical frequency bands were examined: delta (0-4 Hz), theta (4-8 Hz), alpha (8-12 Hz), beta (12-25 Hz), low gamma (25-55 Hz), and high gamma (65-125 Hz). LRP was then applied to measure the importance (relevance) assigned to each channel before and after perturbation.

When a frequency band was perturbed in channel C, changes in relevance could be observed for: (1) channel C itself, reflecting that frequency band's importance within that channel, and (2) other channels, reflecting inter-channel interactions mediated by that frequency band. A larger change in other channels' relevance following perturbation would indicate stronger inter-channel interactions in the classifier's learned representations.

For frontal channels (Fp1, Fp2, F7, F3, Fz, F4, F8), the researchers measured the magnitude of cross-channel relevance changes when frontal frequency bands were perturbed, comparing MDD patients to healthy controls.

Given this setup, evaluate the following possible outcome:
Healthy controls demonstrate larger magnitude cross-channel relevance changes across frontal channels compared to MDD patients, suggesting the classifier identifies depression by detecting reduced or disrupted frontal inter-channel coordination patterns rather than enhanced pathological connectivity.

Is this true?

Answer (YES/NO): YES